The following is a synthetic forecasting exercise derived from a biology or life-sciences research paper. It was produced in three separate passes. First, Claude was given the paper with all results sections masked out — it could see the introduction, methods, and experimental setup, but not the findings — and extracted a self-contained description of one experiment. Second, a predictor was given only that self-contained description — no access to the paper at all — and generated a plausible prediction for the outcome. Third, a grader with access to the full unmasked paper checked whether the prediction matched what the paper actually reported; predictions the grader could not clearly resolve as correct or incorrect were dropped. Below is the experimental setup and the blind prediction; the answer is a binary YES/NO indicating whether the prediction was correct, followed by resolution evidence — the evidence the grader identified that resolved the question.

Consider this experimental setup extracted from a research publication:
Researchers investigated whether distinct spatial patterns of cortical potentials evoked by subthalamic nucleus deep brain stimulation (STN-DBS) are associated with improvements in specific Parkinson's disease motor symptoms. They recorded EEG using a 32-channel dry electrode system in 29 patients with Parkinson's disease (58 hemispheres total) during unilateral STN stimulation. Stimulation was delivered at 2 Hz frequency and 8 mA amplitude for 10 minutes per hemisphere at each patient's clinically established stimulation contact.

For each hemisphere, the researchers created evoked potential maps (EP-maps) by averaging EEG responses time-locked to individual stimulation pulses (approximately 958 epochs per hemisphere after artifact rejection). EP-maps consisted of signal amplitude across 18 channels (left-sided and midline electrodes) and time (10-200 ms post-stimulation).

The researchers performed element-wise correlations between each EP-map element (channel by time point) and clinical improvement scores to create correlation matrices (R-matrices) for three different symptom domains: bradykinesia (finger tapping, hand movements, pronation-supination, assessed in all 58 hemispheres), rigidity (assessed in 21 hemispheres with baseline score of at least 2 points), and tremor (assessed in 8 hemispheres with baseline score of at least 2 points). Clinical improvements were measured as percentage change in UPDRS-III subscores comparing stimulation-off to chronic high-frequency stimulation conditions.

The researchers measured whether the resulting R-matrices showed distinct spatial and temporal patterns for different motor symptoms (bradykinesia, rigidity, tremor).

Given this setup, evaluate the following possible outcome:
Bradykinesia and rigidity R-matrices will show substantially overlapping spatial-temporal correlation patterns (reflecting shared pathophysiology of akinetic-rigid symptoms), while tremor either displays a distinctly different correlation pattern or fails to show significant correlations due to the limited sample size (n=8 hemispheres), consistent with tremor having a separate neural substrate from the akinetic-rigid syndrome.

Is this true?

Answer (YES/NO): YES